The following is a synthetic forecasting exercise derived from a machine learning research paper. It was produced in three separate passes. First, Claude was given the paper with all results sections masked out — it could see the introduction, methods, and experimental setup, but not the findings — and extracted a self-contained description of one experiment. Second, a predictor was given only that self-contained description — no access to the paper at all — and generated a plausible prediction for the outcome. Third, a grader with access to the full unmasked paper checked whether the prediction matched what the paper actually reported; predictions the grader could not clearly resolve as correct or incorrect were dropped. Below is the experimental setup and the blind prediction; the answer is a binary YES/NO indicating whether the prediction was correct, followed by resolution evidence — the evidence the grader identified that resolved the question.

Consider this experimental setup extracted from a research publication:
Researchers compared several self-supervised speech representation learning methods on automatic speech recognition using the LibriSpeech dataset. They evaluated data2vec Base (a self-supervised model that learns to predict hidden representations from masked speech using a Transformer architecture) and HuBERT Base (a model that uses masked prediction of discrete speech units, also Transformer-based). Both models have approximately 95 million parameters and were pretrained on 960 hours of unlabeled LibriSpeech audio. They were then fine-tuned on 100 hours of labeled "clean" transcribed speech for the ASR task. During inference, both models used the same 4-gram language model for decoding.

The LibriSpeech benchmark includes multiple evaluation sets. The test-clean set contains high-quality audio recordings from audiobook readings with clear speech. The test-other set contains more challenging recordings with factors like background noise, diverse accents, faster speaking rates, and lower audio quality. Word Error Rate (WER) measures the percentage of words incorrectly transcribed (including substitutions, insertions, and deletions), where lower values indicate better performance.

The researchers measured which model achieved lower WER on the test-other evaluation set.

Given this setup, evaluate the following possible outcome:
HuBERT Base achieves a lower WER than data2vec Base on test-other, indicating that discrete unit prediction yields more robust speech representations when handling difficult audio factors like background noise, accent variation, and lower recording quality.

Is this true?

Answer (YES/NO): NO